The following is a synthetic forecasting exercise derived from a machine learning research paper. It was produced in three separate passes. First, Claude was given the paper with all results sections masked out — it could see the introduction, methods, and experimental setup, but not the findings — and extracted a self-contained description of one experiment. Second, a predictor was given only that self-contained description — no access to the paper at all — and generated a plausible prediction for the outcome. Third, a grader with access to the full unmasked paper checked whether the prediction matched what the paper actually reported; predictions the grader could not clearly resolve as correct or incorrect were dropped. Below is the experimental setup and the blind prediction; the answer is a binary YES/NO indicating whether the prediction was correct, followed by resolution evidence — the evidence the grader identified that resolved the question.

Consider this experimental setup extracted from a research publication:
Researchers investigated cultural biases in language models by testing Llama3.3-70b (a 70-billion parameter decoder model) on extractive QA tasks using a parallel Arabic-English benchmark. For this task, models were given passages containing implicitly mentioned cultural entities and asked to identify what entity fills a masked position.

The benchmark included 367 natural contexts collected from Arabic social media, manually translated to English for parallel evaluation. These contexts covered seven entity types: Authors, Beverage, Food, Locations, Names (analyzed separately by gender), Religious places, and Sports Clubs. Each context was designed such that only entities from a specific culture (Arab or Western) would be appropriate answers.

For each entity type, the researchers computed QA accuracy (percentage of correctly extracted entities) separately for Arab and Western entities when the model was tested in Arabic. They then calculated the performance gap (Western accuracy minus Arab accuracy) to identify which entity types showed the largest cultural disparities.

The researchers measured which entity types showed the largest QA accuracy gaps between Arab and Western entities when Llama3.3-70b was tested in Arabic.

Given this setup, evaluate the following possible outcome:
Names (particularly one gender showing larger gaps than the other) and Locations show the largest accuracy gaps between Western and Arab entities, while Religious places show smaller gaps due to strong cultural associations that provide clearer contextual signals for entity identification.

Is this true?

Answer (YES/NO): YES